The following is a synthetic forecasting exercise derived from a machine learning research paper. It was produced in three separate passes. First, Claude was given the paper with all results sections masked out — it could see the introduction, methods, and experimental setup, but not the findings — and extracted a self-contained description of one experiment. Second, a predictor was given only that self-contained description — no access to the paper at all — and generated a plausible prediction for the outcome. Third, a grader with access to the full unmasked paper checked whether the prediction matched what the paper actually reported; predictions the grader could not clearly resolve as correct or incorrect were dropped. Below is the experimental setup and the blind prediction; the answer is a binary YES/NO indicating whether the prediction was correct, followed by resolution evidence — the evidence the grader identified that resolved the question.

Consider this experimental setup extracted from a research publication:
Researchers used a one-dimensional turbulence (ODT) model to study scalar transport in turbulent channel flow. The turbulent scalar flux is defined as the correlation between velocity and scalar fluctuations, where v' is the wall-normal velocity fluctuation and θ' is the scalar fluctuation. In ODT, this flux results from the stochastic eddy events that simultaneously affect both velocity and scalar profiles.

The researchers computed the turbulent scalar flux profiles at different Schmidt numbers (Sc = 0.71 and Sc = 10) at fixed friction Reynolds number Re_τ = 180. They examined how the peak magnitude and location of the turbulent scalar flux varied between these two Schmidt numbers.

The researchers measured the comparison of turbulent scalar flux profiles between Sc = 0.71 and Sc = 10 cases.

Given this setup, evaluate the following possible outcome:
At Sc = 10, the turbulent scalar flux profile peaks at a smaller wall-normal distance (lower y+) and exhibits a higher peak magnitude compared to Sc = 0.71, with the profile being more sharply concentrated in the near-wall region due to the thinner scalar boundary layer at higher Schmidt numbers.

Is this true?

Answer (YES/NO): NO